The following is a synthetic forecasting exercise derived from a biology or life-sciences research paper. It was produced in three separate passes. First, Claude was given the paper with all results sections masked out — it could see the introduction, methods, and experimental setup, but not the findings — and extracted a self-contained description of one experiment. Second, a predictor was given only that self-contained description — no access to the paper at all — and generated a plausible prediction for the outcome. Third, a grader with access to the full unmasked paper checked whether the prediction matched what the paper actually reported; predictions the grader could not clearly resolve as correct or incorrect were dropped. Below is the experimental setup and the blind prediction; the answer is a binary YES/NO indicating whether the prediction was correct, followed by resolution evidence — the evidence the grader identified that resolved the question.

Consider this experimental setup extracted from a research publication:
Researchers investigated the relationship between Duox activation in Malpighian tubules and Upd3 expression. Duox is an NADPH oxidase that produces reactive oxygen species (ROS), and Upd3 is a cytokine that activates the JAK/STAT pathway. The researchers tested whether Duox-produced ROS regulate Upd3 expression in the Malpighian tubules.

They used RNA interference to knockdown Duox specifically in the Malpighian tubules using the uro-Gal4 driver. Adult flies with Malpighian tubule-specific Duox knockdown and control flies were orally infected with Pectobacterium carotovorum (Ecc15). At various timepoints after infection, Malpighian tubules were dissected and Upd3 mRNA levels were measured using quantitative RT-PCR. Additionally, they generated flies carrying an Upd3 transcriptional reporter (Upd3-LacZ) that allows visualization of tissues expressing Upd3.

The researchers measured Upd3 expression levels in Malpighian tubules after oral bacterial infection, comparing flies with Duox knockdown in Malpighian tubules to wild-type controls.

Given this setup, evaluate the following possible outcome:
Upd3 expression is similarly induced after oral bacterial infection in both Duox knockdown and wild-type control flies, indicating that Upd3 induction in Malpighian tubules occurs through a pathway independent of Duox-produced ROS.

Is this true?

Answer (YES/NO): NO